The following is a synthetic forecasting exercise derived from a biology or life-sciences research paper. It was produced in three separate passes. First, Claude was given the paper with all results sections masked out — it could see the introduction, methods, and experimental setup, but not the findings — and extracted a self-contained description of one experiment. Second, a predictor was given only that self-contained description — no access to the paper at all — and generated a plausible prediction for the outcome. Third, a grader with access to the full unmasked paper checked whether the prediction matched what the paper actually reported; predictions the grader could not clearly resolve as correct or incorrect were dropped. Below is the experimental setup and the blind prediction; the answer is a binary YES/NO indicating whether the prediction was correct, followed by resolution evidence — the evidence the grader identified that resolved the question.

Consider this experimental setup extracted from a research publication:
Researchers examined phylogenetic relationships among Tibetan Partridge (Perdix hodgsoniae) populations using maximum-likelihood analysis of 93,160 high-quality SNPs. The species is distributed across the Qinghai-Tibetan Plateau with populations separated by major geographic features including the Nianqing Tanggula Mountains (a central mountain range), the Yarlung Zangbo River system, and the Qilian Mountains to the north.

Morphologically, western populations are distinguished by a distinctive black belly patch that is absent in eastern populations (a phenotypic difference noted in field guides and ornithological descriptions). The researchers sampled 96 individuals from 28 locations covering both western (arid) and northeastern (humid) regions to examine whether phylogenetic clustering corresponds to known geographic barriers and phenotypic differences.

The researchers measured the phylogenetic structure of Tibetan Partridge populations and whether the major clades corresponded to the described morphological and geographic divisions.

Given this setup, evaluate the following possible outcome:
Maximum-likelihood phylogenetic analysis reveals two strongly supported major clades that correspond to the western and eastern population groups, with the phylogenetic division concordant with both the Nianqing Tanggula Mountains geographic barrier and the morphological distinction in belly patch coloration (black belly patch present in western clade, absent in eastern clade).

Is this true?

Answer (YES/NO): NO